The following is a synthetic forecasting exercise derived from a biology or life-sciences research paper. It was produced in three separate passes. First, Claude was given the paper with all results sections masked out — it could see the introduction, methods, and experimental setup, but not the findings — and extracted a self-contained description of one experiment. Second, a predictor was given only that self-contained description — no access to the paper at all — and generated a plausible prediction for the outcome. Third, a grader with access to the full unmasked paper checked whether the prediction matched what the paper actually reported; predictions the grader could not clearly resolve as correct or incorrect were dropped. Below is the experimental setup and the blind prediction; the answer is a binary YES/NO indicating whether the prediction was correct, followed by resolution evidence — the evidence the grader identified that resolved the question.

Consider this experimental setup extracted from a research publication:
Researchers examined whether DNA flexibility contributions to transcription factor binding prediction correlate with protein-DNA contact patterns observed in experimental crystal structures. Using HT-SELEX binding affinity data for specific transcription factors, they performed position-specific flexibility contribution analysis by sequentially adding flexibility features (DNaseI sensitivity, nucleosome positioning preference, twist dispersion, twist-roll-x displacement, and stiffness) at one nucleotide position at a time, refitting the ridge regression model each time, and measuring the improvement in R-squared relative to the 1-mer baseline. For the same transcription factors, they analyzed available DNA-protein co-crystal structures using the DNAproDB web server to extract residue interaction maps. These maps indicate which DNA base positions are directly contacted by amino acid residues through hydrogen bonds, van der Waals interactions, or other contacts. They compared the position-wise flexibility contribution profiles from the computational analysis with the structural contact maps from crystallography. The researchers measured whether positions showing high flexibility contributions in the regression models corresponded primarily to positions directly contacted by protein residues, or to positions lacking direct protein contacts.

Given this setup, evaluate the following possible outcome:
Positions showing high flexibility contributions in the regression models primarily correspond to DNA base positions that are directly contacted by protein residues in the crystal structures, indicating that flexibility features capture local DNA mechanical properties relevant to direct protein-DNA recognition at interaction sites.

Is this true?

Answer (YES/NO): NO